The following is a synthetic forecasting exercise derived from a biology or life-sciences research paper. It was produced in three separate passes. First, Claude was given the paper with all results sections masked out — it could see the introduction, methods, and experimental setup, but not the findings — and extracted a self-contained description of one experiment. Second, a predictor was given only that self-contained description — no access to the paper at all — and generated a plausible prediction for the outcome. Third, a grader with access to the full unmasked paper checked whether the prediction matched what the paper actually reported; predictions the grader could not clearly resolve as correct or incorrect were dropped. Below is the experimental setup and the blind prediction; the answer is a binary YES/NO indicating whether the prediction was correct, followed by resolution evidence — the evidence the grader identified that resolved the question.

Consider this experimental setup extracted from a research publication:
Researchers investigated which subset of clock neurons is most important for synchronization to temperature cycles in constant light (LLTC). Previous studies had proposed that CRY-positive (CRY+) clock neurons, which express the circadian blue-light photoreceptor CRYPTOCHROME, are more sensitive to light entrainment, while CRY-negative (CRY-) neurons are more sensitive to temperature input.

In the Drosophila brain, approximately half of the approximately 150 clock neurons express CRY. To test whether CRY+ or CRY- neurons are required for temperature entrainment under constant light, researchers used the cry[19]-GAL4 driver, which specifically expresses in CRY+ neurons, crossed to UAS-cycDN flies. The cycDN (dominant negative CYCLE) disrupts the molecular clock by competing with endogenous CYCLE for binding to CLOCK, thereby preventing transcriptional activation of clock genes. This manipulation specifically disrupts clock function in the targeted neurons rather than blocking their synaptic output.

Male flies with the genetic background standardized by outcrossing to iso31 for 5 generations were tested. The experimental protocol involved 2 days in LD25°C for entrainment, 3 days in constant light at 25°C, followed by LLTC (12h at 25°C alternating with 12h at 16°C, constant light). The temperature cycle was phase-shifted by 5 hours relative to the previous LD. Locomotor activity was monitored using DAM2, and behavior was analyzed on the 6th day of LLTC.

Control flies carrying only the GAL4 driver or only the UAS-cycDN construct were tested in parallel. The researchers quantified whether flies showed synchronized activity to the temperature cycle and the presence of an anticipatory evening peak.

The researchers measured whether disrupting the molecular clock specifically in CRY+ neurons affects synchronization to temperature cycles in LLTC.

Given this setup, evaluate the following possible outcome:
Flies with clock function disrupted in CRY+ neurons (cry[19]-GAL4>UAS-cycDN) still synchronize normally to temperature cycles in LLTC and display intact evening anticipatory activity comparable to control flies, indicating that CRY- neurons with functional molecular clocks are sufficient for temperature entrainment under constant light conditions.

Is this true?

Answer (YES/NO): NO